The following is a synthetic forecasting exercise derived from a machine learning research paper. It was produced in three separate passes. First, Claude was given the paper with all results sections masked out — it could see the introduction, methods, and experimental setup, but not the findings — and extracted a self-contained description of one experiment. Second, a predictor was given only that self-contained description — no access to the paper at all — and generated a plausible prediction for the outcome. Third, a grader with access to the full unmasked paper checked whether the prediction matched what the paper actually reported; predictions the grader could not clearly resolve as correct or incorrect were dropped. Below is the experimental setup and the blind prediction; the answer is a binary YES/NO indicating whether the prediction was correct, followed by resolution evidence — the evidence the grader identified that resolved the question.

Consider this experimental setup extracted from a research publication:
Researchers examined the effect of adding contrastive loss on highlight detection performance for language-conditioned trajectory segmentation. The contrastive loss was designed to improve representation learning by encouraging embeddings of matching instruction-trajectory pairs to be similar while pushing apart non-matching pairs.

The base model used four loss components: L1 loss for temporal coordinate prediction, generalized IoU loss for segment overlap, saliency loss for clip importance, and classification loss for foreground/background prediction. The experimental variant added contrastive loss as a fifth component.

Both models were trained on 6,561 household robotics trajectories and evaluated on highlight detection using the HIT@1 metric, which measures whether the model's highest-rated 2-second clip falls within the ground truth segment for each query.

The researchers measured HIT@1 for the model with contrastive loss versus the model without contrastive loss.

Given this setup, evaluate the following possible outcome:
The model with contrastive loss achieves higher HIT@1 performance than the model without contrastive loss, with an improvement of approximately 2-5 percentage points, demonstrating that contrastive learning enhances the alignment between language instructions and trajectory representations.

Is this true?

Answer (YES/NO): NO